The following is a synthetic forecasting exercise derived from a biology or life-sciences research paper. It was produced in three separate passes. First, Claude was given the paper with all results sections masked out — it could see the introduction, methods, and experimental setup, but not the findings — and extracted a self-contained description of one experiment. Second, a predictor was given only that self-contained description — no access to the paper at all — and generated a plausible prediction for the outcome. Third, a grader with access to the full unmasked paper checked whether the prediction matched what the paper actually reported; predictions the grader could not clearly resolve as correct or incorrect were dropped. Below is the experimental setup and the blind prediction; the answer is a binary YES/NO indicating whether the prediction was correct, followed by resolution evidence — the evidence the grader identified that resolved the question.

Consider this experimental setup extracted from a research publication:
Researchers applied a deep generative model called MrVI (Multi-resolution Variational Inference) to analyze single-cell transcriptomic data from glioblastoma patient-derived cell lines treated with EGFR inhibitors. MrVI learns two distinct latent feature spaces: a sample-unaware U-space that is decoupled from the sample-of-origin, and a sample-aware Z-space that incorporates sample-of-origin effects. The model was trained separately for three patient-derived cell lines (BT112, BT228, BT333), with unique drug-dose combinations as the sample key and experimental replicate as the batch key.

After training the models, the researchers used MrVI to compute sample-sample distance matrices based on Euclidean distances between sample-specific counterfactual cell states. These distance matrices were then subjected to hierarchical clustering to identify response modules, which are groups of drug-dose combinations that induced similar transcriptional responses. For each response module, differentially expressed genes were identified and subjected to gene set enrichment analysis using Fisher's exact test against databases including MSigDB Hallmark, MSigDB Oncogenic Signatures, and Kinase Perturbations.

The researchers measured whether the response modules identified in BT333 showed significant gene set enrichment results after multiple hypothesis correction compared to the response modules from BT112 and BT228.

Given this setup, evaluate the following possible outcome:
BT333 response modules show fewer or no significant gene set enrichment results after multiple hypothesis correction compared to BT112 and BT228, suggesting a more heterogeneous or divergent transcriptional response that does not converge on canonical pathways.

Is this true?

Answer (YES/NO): YES